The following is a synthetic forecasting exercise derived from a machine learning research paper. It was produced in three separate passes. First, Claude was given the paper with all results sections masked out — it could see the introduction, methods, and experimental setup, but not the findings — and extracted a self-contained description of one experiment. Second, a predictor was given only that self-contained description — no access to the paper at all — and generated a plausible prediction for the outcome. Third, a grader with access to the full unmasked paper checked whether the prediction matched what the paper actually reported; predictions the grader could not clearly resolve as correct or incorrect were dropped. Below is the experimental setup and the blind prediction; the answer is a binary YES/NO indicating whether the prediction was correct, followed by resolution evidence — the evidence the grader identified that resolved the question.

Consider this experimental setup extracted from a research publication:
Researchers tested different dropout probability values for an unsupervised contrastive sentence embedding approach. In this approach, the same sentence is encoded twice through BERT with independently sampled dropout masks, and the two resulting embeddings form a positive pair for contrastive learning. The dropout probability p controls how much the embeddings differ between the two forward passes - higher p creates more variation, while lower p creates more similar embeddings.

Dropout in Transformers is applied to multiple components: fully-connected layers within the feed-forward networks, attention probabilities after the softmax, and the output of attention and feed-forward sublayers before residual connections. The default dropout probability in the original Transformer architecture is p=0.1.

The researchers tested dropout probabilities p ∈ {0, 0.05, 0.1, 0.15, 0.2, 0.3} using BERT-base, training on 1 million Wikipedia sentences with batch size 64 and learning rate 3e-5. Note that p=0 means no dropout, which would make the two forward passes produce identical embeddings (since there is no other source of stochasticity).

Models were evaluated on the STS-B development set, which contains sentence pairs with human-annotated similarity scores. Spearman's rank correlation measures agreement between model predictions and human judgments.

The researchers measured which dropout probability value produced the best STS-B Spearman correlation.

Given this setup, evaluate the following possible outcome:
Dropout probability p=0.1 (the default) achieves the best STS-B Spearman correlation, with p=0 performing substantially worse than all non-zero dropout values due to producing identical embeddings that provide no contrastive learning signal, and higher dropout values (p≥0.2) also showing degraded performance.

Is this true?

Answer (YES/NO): YES